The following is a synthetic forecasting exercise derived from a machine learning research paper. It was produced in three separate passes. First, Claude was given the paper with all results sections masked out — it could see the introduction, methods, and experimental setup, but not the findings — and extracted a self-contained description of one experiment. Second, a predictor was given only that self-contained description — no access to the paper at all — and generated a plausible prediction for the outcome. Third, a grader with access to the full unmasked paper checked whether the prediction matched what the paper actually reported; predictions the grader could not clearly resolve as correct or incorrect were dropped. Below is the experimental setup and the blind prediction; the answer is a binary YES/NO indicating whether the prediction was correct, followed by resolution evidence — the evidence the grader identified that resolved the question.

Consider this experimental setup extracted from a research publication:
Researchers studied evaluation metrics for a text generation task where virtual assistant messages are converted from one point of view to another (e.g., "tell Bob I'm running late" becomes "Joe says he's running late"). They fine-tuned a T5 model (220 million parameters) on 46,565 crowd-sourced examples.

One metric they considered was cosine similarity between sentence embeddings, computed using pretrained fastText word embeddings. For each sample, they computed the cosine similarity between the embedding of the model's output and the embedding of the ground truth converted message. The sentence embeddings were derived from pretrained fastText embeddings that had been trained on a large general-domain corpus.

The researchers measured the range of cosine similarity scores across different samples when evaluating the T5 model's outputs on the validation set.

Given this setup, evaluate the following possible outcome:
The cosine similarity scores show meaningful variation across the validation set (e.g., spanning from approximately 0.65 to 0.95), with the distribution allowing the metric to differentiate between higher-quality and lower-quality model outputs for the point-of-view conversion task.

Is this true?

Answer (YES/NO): NO